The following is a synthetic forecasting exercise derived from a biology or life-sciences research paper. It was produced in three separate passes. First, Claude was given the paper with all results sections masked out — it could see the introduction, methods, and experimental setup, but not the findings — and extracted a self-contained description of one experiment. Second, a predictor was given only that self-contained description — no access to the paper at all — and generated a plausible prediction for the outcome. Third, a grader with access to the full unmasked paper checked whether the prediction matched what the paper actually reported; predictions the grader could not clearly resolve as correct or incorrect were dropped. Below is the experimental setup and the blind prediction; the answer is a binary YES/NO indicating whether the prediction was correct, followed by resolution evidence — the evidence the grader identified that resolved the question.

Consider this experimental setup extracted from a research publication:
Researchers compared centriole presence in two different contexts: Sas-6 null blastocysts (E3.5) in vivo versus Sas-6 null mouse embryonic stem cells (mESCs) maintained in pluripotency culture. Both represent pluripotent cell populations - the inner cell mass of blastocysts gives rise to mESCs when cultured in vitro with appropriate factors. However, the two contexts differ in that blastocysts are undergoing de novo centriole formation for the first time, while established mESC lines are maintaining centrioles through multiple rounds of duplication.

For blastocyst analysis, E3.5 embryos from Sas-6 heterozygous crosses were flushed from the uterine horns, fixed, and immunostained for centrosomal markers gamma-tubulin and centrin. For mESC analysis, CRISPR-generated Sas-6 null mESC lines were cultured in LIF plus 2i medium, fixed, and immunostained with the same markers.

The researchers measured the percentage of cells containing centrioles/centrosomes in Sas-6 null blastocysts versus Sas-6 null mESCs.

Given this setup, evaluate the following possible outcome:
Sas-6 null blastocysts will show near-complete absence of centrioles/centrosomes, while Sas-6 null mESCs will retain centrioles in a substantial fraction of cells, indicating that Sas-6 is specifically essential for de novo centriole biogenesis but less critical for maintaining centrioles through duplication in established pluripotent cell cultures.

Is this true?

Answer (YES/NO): NO